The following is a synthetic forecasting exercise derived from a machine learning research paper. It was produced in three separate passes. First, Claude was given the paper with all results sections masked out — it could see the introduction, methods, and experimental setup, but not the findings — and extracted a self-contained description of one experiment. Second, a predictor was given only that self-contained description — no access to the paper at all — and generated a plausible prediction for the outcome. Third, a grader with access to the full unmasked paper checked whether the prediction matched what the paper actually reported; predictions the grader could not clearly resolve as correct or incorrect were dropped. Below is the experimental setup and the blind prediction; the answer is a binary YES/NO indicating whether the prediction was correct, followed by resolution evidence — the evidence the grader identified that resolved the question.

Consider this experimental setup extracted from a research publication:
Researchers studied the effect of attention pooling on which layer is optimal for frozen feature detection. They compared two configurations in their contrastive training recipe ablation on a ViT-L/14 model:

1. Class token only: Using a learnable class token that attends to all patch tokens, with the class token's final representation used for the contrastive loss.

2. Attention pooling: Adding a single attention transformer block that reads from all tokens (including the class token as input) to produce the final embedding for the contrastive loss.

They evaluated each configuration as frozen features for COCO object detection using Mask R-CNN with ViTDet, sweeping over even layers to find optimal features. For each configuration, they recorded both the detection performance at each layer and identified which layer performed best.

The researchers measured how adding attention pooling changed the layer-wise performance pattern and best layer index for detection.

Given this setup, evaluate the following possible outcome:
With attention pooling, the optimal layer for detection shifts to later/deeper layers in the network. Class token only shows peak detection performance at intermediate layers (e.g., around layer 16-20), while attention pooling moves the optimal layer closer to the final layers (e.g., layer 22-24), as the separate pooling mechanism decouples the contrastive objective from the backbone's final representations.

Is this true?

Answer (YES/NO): YES